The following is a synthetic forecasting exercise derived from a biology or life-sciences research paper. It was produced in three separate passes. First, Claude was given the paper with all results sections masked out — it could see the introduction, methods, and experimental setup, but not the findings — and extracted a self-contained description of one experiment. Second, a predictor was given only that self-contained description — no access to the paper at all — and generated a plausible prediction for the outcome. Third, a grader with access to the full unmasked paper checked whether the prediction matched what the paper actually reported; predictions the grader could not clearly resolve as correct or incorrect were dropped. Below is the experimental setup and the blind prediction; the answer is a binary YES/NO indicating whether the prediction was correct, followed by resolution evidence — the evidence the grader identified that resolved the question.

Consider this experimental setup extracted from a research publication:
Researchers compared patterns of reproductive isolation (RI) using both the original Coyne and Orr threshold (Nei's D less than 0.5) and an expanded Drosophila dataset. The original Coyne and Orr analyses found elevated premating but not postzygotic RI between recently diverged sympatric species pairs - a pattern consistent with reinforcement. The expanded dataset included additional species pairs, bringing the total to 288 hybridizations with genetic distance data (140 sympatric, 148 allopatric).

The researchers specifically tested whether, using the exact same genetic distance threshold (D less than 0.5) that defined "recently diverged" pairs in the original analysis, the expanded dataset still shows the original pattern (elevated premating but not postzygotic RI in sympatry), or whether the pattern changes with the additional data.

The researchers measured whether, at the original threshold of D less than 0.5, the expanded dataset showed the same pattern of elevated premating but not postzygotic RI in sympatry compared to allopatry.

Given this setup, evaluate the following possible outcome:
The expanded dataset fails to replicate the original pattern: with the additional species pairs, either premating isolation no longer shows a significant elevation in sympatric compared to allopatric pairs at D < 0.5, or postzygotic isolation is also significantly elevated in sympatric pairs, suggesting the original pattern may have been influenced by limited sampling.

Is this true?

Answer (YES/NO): YES